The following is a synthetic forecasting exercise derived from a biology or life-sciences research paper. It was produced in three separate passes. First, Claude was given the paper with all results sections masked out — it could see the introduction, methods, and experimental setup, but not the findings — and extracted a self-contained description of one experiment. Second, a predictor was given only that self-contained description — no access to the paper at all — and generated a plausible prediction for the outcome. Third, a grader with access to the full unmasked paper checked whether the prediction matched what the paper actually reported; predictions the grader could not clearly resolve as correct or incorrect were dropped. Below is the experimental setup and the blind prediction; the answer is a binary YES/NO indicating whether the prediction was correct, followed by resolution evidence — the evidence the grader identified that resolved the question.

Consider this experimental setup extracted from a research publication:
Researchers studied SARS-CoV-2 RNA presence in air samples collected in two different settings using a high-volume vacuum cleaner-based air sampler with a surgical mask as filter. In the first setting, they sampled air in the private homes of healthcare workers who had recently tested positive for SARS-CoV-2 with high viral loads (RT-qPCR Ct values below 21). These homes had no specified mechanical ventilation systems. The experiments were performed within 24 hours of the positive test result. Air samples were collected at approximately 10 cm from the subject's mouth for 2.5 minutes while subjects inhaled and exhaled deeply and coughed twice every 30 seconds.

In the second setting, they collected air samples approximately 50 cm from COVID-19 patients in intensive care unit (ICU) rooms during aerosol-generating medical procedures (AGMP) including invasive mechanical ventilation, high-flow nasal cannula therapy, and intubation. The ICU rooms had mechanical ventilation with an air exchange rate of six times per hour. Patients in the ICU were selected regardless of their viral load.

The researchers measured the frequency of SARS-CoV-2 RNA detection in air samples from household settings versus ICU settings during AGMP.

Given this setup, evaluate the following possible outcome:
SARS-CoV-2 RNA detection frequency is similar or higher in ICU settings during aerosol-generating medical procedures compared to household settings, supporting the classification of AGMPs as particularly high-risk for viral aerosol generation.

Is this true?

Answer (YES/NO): NO